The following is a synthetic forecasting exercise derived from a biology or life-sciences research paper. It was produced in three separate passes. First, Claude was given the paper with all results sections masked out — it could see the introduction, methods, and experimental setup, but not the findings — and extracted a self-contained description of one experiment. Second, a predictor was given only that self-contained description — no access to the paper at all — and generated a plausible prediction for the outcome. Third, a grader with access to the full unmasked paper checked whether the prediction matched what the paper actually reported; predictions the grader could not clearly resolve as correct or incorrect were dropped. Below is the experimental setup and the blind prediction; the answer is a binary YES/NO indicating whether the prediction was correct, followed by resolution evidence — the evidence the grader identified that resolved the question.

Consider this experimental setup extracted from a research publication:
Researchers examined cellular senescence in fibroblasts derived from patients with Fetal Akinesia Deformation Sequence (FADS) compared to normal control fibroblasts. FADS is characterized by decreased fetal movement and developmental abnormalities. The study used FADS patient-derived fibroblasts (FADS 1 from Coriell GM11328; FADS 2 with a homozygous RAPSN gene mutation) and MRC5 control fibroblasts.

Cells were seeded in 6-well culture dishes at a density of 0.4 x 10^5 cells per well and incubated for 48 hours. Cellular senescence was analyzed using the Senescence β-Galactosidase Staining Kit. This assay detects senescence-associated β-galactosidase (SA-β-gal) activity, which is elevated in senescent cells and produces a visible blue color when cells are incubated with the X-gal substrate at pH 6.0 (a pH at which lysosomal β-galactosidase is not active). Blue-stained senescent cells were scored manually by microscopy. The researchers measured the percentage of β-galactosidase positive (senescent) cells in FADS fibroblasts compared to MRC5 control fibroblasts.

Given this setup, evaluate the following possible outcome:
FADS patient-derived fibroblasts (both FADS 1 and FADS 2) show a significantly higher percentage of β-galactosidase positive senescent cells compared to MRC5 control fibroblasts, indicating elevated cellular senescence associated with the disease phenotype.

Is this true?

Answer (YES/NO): NO